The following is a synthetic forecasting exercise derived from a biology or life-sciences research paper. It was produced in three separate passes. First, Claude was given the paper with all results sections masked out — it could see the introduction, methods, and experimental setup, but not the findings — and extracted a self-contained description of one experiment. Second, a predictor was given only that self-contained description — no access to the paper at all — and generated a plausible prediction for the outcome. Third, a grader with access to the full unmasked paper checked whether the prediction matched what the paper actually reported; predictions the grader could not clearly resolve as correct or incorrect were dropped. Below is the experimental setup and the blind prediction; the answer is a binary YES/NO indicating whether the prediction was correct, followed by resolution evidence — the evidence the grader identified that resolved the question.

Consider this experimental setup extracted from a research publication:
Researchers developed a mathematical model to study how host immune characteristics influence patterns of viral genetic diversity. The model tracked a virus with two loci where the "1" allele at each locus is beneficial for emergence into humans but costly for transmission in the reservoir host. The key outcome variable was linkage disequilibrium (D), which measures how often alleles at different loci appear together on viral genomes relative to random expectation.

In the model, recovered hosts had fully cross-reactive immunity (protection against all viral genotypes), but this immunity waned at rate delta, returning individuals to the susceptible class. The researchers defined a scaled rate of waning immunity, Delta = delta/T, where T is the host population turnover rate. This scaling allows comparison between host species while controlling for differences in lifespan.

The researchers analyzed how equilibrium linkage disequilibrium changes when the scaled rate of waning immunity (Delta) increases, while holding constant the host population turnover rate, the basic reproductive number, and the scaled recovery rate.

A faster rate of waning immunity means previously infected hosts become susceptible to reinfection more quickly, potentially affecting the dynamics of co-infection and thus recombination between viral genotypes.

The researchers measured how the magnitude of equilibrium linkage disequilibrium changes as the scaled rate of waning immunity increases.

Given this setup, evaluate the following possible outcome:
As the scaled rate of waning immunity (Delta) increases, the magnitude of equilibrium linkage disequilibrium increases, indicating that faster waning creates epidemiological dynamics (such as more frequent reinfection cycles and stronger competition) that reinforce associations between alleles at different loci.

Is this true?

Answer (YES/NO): NO